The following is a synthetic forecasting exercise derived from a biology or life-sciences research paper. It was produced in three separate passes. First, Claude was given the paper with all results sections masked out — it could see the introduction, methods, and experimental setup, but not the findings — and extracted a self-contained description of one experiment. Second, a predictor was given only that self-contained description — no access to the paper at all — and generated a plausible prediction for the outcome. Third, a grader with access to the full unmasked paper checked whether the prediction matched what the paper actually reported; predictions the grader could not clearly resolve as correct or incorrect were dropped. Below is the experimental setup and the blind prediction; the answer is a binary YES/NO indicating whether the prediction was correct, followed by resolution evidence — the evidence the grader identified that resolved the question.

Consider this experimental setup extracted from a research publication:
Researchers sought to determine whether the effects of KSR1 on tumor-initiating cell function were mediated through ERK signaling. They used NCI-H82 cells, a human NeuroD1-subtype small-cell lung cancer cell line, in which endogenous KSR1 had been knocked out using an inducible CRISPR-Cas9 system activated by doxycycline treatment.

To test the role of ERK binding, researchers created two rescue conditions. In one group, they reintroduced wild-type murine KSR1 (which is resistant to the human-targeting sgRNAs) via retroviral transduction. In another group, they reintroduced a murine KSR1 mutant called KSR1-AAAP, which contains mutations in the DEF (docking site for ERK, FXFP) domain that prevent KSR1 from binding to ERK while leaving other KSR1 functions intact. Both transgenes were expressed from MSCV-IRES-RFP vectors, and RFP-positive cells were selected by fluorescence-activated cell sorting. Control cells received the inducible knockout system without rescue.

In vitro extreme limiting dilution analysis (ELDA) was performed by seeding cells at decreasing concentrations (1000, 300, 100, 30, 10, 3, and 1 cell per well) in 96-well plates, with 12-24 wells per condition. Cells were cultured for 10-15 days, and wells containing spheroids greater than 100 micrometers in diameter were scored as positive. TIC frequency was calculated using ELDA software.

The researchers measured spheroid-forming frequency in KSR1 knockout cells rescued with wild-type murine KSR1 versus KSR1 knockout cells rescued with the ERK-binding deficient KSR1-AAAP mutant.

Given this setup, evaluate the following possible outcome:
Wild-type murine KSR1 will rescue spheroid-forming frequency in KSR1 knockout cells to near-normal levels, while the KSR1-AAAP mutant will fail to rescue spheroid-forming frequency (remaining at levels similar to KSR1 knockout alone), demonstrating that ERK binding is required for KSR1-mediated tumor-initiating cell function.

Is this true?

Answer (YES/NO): YES